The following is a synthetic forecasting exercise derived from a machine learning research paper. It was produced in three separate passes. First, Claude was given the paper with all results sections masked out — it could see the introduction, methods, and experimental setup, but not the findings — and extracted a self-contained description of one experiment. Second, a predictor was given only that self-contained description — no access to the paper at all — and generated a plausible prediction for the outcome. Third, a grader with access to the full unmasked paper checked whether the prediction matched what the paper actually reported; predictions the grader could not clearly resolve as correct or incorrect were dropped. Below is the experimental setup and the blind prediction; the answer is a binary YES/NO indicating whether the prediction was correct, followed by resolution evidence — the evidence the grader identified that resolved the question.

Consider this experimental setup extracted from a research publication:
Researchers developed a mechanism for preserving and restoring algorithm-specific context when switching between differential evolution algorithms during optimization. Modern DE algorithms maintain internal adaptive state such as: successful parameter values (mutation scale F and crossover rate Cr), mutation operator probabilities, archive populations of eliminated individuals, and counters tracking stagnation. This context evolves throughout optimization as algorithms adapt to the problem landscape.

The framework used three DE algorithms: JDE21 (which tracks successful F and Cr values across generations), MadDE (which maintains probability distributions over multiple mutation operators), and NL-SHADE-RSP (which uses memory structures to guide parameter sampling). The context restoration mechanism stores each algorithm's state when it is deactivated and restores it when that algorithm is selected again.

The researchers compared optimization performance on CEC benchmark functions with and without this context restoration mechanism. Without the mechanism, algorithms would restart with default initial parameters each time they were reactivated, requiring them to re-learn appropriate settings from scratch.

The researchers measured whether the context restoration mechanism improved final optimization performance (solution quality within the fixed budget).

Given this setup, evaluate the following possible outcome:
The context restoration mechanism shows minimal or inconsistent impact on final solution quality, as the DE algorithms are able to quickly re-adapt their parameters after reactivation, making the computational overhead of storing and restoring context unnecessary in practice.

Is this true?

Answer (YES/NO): NO